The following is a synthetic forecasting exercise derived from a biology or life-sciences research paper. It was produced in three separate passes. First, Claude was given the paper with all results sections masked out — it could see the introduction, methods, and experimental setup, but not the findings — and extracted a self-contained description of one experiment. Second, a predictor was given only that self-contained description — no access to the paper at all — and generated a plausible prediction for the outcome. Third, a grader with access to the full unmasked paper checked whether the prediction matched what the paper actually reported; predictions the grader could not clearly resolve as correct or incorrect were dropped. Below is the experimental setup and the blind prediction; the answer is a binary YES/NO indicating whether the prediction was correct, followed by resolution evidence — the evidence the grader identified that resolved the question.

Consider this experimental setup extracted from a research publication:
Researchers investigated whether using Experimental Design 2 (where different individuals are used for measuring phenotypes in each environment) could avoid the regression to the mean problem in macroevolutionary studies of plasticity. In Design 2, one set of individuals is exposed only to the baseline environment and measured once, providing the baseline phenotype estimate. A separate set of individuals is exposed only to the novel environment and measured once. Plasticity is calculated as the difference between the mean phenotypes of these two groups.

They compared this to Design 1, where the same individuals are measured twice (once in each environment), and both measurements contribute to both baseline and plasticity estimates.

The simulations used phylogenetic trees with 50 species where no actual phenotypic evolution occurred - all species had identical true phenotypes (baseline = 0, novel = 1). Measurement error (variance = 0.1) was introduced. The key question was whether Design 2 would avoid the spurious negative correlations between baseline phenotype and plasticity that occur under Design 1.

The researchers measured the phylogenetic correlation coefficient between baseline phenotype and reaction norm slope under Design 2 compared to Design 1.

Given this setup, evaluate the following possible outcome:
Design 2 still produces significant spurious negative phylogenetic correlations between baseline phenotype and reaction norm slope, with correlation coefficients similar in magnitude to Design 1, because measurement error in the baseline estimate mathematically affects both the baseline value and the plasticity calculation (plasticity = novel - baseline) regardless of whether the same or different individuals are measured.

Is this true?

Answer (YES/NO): YES